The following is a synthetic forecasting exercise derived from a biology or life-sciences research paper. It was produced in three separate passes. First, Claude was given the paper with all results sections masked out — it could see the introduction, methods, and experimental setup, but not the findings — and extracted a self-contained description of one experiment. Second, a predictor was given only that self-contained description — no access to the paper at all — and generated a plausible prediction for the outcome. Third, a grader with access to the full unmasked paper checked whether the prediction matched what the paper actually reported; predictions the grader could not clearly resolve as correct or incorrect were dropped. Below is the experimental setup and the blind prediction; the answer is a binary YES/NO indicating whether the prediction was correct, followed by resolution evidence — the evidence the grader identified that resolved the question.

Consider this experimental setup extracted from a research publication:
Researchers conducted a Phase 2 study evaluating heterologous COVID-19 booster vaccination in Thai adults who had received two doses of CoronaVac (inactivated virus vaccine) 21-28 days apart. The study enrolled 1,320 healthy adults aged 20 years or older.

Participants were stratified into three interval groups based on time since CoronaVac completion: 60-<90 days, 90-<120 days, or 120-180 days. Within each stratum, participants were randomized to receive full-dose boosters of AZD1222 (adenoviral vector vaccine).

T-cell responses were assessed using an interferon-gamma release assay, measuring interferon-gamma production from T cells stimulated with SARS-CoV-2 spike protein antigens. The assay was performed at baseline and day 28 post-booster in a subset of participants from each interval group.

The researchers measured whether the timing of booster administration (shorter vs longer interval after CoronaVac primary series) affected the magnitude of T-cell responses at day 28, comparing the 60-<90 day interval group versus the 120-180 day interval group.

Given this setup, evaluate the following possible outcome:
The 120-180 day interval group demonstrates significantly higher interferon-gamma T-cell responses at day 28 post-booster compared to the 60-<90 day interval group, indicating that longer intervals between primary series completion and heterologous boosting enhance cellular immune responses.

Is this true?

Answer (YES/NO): NO